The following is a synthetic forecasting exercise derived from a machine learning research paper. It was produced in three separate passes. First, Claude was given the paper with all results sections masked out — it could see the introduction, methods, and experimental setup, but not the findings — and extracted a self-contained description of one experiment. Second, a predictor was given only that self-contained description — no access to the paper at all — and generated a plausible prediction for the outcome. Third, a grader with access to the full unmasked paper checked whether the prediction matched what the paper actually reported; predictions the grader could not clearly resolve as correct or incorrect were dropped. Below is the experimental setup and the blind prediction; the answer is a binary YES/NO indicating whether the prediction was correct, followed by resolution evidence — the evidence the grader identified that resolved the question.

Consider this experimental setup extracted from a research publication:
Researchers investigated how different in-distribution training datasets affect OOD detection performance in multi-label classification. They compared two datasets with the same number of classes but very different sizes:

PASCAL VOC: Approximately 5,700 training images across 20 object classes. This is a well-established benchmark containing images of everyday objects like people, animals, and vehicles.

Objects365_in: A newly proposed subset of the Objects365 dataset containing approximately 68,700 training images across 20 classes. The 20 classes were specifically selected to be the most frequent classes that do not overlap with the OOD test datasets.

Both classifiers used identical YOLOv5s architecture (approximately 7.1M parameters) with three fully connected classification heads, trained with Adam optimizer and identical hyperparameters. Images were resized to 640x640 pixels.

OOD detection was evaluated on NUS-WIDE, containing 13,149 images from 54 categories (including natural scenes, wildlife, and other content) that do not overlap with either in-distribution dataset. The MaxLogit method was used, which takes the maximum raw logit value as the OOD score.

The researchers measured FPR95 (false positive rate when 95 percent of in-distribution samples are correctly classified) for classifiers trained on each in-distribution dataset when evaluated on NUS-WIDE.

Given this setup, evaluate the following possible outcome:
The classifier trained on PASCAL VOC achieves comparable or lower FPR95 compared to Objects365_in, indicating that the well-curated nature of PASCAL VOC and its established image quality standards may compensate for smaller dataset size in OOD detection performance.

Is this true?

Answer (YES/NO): YES